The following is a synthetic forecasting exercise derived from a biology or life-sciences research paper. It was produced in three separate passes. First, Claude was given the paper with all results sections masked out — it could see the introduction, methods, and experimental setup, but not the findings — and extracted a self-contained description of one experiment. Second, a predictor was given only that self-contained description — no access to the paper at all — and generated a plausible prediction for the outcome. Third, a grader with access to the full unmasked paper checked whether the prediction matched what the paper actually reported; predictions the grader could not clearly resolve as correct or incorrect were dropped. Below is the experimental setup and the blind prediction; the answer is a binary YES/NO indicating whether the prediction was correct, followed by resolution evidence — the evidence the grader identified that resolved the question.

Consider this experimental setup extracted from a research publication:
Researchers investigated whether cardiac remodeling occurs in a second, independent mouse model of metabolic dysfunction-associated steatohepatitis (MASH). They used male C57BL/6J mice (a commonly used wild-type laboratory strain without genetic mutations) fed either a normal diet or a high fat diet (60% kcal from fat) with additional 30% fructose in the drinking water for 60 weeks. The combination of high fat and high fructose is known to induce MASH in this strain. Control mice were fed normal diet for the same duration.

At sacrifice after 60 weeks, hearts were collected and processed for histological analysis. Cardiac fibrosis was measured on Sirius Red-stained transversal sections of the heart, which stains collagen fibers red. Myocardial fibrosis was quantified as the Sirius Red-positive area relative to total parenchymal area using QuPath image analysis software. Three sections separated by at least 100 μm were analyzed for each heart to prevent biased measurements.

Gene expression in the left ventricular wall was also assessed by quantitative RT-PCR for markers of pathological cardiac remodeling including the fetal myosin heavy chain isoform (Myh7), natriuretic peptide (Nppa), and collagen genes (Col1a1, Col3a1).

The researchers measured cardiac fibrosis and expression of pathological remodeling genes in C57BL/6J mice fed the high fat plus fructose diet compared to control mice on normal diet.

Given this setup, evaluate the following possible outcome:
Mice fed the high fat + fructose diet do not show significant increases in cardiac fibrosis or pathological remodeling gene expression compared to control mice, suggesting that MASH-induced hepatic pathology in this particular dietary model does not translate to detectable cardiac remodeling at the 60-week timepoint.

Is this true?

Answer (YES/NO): NO